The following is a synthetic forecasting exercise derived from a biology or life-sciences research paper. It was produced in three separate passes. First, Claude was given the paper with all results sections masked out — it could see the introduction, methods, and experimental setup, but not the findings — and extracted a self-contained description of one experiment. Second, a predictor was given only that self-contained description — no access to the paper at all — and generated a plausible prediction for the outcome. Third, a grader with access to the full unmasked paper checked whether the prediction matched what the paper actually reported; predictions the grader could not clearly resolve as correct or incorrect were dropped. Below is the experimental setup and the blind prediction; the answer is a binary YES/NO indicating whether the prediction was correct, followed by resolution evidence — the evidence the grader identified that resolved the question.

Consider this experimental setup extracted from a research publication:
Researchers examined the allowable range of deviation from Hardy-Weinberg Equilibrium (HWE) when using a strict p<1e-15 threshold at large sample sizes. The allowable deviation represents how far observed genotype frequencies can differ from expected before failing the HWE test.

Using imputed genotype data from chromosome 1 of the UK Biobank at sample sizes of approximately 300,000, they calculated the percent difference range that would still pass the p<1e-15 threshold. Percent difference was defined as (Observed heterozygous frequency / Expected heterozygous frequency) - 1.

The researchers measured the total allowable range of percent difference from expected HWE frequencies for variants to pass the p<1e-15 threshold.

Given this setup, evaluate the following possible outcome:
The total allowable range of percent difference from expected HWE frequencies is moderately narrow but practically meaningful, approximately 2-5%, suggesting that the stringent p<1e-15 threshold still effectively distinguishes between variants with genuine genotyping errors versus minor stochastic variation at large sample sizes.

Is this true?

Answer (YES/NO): NO